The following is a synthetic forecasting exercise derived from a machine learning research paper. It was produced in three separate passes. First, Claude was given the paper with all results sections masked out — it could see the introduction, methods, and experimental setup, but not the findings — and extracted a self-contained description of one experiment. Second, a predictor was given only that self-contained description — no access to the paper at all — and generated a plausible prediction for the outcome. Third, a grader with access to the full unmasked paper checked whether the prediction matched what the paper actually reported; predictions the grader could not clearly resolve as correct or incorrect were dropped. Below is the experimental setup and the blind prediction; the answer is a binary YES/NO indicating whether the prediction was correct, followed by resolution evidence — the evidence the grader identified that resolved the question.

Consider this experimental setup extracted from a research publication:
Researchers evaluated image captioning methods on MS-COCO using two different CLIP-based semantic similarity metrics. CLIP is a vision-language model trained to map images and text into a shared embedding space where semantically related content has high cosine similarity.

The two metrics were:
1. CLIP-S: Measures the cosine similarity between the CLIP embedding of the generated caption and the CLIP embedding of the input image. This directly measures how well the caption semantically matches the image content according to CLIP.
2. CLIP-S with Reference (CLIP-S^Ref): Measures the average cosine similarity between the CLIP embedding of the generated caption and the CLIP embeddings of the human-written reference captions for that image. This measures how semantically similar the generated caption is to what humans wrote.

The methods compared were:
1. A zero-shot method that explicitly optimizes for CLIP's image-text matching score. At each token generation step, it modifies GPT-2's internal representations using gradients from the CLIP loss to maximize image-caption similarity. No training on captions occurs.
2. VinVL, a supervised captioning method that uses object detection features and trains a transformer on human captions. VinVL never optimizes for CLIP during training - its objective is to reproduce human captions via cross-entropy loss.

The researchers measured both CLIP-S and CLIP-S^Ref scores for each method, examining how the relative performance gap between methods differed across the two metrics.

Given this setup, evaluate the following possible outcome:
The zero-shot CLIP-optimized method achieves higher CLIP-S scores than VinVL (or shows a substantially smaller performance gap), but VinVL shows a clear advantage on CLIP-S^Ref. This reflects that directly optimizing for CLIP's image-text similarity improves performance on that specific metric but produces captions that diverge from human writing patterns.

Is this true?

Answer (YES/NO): YES